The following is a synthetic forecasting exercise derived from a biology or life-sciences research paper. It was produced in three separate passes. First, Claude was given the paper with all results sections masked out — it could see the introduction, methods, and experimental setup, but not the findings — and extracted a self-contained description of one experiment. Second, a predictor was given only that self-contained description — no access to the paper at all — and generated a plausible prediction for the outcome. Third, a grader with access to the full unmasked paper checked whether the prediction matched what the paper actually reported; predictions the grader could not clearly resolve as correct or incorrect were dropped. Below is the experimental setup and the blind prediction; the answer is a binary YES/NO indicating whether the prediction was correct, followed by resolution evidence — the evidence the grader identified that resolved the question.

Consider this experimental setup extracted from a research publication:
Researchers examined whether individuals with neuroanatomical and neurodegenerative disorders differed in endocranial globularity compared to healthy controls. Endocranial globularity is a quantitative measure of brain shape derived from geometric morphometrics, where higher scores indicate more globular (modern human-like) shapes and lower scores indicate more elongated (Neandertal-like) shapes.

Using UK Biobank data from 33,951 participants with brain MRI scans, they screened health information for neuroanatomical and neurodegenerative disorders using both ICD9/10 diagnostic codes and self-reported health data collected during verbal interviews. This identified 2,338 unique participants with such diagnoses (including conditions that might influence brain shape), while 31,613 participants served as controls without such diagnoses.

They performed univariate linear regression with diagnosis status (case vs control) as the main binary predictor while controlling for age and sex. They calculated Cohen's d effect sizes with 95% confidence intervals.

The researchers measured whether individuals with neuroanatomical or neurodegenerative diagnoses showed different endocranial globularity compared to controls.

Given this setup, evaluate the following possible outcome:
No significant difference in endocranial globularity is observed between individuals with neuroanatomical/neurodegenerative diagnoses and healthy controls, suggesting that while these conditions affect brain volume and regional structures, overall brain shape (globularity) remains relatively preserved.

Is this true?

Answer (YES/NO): YES